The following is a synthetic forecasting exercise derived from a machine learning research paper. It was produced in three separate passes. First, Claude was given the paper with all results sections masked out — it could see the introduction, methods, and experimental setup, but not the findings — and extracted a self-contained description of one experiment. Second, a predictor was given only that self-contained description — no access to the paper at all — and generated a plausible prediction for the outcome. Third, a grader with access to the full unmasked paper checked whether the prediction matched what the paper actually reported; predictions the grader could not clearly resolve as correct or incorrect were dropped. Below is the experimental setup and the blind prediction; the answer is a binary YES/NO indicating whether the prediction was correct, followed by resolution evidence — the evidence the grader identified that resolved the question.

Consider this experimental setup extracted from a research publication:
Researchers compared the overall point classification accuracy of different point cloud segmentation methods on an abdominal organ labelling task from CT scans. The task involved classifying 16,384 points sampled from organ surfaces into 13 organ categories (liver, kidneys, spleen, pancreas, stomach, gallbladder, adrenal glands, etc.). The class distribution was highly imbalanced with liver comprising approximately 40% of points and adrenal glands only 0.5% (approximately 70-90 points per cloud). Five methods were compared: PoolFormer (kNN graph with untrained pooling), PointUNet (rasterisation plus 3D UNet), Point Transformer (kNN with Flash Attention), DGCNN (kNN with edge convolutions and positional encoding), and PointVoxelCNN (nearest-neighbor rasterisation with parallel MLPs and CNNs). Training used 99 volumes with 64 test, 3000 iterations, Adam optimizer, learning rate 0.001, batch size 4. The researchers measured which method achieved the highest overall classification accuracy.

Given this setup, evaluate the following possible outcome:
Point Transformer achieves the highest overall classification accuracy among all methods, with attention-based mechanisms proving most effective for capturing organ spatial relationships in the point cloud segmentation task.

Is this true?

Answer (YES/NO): NO